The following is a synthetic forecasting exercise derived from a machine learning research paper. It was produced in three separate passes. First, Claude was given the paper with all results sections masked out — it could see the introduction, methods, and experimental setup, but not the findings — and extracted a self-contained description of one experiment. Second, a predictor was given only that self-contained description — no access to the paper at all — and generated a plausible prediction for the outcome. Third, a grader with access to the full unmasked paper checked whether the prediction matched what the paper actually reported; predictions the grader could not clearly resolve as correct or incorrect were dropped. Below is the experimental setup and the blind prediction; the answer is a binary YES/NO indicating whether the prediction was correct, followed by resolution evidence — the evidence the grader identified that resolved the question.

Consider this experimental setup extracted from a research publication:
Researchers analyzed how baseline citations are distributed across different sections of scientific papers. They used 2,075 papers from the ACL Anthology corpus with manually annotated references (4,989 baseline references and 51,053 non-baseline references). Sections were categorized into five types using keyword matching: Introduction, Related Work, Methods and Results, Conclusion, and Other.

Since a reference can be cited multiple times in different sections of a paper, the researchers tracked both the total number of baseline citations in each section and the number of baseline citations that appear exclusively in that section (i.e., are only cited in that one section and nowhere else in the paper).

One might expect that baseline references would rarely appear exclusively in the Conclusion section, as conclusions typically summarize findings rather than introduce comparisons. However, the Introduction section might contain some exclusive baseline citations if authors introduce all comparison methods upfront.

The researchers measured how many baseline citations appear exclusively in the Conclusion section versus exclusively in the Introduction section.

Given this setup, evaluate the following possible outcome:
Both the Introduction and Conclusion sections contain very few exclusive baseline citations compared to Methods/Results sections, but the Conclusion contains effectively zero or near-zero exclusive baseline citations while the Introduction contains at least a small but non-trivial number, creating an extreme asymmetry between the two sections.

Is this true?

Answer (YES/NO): NO